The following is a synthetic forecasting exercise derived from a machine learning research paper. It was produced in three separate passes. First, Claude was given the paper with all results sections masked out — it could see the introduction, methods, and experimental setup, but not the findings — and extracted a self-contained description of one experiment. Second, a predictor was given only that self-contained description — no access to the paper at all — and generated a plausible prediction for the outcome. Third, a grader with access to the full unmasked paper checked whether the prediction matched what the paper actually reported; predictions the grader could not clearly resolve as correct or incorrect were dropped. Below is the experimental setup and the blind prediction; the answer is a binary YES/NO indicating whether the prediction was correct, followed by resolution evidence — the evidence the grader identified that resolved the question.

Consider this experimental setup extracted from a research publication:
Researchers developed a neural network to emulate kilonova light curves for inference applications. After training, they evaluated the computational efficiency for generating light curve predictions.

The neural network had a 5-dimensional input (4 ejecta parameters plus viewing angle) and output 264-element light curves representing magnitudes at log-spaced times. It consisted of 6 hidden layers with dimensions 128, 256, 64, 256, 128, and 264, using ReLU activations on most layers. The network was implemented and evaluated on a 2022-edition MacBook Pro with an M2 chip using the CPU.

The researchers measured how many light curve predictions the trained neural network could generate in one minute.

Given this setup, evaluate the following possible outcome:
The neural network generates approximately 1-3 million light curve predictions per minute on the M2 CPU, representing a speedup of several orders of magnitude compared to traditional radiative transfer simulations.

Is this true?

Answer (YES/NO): NO